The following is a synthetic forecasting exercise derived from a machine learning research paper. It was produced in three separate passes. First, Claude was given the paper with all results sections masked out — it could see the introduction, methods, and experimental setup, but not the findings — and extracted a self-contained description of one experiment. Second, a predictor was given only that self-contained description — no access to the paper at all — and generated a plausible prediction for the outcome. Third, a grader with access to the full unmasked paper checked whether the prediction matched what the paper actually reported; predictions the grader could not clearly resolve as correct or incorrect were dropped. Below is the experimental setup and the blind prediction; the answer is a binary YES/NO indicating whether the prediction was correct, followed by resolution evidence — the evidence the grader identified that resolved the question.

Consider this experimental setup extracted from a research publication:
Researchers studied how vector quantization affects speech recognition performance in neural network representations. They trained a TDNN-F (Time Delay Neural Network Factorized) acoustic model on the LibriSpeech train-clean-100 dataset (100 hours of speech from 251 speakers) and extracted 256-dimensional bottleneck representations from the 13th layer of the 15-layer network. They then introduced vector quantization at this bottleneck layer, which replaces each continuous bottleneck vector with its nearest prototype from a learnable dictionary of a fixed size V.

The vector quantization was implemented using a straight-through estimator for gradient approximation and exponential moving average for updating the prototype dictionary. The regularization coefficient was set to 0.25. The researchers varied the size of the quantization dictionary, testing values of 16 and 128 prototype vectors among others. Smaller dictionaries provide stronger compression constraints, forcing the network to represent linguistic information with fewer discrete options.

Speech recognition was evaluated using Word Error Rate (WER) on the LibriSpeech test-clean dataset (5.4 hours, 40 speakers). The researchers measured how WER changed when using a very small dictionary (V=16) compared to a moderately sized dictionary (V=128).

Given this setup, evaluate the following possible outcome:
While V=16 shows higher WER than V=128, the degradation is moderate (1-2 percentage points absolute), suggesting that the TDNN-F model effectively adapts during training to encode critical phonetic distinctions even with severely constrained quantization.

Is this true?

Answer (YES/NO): NO